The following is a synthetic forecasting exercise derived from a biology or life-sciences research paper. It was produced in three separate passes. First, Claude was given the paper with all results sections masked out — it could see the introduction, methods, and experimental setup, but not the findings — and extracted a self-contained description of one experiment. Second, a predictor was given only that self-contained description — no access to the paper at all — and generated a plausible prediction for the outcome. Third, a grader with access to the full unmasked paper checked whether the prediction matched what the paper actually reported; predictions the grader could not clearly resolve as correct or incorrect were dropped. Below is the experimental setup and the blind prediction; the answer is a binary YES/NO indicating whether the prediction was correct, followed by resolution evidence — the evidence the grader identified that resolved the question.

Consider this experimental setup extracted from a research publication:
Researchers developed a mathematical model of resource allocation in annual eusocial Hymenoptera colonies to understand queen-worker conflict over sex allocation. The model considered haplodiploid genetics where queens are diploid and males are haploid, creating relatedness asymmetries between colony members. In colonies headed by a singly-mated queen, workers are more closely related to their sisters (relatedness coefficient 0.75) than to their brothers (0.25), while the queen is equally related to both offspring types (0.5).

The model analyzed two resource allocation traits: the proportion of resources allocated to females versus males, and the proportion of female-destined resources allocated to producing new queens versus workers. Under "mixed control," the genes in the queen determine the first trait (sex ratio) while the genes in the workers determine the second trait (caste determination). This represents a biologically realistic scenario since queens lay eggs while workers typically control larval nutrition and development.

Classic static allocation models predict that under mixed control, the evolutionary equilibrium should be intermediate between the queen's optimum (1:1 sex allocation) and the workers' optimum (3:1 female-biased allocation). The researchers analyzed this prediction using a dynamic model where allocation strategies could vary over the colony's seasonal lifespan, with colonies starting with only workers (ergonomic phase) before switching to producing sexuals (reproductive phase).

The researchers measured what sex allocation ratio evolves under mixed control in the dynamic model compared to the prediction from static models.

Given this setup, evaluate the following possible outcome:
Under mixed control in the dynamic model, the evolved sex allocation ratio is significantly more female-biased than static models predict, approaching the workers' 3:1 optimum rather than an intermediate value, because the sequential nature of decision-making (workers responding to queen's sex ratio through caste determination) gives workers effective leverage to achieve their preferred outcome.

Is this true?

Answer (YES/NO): NO